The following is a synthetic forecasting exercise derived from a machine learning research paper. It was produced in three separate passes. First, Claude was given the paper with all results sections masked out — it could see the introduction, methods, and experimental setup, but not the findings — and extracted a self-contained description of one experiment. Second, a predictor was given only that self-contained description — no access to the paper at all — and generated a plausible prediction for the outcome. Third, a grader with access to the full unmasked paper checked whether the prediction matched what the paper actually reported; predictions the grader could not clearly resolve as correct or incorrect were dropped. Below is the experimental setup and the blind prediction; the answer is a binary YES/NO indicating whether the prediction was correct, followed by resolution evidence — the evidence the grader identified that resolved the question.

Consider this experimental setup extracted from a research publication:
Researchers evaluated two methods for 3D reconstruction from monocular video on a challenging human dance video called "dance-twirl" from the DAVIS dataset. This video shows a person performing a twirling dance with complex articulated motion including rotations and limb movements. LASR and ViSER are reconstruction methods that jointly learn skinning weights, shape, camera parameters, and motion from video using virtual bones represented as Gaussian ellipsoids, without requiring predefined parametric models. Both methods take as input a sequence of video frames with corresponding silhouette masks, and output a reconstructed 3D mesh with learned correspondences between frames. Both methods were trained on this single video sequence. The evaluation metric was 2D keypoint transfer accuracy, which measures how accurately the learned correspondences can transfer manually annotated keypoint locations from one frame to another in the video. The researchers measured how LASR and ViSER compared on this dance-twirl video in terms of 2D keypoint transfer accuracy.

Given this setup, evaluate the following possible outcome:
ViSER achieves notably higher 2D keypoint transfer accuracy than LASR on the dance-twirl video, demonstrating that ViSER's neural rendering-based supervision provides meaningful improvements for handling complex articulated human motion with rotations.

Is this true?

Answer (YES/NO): YES